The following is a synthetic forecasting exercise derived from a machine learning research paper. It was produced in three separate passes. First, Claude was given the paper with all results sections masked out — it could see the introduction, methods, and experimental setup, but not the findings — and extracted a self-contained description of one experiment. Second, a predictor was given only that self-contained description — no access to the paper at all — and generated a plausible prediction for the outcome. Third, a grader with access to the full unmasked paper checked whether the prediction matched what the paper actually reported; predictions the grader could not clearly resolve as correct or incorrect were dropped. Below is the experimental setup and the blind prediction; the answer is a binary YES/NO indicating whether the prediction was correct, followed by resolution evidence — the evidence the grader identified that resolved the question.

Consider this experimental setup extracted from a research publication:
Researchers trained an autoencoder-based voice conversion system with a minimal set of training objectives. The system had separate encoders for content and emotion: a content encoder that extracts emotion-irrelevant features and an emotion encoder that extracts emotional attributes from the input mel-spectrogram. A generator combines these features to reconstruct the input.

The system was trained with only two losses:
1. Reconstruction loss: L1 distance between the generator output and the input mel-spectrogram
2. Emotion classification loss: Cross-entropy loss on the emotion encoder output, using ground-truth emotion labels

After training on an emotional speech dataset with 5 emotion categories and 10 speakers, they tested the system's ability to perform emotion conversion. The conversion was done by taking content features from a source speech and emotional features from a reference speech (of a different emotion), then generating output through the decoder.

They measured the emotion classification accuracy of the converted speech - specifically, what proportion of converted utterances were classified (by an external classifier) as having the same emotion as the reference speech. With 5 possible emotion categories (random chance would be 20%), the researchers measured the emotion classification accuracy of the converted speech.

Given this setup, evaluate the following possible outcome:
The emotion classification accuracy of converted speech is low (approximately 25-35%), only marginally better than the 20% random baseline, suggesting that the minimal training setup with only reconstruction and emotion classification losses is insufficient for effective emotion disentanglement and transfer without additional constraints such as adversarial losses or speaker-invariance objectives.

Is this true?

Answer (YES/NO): NO